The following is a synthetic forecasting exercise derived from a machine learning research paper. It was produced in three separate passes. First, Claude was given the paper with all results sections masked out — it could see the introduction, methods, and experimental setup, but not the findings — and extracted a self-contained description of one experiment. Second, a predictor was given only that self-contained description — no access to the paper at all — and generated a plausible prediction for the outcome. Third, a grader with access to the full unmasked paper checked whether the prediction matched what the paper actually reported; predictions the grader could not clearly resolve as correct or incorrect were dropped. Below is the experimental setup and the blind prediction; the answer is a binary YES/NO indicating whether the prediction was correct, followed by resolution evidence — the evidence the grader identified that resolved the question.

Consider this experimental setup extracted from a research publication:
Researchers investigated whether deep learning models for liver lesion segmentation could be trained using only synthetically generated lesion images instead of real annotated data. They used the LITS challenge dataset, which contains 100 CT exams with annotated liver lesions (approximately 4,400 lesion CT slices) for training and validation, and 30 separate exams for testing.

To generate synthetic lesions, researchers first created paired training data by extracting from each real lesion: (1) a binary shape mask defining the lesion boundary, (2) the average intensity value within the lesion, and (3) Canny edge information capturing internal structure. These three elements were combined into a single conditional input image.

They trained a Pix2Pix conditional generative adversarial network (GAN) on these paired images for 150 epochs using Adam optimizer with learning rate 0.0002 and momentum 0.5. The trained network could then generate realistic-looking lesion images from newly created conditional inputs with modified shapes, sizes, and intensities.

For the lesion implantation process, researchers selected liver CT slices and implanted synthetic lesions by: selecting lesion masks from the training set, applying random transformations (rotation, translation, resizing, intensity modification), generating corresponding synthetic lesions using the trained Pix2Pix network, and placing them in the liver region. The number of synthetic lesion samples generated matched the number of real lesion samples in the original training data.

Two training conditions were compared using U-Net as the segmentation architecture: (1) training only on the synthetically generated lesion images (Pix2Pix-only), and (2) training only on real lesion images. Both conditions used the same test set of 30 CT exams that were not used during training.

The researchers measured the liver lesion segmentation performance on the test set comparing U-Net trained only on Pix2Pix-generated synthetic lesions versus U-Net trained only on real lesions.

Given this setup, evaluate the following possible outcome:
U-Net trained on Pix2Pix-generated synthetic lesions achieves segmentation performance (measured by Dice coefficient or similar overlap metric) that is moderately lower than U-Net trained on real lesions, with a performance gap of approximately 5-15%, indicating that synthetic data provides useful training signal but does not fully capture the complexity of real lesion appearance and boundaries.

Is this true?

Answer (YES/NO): NO